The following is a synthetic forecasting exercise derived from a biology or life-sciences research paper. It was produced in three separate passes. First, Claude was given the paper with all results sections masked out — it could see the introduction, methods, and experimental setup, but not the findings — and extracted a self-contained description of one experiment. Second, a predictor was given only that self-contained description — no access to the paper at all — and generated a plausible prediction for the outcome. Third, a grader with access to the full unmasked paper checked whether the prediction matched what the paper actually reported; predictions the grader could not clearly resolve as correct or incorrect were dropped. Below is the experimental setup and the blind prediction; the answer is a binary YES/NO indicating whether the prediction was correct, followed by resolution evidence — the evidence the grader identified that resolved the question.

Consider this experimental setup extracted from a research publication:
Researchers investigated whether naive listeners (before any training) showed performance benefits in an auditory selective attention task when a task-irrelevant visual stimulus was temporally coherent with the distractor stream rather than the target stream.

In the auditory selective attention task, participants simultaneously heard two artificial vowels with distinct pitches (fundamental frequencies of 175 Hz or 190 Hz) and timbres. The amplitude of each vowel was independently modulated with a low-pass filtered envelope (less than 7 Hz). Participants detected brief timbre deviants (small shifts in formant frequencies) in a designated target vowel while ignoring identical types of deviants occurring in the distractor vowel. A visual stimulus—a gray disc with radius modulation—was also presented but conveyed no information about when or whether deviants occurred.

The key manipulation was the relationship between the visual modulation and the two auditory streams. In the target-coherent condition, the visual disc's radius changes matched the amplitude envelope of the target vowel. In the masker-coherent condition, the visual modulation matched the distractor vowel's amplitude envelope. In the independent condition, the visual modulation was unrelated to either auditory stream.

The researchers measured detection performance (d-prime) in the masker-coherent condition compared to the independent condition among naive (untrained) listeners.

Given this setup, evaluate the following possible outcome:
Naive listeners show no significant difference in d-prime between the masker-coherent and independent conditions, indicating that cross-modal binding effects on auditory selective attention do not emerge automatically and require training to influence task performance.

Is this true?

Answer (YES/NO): YES